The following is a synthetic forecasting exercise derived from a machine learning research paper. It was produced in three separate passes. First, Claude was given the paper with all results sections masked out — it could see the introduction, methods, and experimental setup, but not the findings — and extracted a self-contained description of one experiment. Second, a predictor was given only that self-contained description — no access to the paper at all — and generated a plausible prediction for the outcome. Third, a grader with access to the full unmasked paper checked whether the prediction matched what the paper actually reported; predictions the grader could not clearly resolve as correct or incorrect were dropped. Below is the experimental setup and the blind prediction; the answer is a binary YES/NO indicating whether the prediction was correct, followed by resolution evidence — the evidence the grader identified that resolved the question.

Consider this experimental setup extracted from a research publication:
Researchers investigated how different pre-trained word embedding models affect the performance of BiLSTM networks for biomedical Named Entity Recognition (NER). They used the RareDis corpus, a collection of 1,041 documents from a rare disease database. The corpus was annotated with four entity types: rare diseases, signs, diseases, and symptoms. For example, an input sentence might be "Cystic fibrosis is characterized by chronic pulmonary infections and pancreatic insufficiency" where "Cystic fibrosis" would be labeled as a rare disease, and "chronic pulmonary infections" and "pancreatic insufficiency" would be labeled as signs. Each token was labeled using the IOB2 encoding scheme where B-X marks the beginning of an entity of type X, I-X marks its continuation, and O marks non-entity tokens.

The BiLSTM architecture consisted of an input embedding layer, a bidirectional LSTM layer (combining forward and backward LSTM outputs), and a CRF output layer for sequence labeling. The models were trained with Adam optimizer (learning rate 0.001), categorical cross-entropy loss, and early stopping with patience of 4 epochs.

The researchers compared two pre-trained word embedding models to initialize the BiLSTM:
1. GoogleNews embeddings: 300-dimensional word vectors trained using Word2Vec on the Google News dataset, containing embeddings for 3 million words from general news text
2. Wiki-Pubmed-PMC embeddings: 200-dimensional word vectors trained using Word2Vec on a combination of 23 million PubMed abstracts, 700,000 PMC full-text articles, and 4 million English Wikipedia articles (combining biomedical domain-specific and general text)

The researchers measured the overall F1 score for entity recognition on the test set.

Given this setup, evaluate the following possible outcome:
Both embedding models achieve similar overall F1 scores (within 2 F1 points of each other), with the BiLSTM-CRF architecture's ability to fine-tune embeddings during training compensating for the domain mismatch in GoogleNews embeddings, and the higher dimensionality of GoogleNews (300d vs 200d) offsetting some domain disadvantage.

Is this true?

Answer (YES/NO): NO